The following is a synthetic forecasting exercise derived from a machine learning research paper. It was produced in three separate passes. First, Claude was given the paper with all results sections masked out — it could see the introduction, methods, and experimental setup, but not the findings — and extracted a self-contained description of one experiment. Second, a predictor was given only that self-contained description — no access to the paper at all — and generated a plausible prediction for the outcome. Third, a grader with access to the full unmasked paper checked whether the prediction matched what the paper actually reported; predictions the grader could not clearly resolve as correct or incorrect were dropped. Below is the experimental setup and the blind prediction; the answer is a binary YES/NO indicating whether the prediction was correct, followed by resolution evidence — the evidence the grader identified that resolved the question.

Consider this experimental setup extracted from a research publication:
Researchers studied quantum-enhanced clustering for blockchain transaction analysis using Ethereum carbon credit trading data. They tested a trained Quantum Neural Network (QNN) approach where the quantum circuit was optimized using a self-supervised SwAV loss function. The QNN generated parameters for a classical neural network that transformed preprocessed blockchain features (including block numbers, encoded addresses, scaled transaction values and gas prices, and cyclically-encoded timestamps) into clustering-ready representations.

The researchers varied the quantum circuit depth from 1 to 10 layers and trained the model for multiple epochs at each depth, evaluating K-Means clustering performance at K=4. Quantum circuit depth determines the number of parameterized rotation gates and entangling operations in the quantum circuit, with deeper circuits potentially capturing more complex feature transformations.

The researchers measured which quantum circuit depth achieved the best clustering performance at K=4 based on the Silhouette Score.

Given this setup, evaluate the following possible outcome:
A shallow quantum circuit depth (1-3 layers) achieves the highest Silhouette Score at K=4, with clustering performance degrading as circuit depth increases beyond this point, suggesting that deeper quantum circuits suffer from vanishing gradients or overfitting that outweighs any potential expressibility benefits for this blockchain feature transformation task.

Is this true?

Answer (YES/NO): NO